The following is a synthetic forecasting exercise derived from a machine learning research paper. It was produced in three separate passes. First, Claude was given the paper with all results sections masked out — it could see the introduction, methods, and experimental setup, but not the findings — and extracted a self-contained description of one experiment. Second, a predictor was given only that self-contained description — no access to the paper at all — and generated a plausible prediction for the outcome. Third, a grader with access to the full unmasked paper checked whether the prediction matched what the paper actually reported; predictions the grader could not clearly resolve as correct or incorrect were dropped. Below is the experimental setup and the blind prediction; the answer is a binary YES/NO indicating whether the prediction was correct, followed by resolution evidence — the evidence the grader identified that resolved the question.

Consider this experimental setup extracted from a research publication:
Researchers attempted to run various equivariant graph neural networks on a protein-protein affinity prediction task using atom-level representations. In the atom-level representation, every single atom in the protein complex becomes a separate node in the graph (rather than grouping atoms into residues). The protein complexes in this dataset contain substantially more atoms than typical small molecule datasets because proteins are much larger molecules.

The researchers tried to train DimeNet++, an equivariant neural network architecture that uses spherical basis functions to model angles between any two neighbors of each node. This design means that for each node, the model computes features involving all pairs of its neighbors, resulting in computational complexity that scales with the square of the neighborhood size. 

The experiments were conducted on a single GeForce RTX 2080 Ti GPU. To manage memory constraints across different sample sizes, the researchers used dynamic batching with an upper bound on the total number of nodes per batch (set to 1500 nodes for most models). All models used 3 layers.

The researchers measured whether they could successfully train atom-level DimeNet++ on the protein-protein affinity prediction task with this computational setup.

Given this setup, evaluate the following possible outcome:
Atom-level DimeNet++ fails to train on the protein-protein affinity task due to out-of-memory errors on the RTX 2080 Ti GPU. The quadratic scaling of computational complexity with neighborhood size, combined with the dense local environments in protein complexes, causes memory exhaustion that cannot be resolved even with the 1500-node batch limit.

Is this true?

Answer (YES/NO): YES